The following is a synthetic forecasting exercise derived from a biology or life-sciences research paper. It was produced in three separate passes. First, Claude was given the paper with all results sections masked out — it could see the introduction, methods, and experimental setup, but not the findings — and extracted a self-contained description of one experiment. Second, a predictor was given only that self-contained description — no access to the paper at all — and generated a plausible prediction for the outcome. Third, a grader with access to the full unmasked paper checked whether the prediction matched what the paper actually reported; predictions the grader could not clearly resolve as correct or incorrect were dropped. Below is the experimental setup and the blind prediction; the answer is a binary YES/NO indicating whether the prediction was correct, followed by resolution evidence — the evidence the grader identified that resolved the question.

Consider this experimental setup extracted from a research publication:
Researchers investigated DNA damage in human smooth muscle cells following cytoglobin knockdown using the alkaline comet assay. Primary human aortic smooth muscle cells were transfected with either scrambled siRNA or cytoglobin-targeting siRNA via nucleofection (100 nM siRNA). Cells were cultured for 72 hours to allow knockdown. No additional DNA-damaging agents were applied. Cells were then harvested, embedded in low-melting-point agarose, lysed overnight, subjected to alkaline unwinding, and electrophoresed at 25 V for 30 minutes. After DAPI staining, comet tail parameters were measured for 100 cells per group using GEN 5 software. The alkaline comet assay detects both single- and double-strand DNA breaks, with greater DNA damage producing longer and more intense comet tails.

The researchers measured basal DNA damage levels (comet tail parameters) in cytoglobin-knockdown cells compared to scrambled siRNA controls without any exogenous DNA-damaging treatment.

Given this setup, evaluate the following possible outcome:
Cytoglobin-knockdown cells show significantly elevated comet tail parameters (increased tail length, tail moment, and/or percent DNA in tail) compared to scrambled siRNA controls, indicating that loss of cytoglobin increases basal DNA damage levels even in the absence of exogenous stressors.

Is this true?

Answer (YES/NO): YES